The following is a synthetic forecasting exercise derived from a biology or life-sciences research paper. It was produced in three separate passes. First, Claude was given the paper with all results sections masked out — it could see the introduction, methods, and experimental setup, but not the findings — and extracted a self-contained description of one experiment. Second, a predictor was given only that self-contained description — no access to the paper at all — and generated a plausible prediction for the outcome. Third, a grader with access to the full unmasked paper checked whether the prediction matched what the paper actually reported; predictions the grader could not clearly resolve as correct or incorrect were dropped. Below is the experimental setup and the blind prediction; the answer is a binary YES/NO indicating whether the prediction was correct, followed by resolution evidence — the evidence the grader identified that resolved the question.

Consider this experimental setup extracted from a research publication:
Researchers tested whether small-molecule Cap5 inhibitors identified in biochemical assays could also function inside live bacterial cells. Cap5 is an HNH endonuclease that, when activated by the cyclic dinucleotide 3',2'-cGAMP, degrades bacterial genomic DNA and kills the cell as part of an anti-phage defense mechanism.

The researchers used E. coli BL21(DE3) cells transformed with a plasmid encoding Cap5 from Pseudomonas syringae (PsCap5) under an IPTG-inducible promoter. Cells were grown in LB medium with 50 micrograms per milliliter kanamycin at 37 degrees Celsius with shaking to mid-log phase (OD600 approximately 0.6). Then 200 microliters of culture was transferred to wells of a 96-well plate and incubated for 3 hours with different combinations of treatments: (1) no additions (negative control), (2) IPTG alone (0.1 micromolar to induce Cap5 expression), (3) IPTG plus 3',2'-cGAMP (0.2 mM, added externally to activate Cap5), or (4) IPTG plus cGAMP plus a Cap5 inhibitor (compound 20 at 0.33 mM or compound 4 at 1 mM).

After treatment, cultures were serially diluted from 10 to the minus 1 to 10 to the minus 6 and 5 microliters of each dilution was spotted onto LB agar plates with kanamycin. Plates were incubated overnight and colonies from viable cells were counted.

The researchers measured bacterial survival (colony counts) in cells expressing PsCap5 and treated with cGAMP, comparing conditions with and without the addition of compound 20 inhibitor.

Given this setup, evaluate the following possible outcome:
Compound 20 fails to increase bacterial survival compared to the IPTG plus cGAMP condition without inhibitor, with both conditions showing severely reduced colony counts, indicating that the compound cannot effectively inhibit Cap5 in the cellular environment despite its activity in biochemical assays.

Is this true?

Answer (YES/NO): NO